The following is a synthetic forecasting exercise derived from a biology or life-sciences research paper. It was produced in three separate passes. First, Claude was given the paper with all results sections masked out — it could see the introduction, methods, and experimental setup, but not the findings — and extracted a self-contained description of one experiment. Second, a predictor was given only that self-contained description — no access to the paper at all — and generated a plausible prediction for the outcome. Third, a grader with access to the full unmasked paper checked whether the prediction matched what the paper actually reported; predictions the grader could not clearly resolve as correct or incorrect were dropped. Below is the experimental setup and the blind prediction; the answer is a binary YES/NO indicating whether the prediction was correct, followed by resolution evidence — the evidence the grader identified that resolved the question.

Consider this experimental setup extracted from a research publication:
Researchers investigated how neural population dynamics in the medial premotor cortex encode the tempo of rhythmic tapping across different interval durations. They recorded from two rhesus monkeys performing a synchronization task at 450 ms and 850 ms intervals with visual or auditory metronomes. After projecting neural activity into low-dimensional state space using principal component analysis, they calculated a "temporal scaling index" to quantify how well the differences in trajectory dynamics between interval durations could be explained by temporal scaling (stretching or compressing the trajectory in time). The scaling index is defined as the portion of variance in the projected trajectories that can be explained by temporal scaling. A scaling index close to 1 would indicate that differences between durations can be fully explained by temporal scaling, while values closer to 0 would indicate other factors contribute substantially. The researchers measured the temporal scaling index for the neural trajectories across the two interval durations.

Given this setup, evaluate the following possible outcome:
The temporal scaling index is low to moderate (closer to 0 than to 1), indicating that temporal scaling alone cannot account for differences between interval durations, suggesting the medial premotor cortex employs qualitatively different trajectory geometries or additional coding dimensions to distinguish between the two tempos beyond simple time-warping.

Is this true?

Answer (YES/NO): NO